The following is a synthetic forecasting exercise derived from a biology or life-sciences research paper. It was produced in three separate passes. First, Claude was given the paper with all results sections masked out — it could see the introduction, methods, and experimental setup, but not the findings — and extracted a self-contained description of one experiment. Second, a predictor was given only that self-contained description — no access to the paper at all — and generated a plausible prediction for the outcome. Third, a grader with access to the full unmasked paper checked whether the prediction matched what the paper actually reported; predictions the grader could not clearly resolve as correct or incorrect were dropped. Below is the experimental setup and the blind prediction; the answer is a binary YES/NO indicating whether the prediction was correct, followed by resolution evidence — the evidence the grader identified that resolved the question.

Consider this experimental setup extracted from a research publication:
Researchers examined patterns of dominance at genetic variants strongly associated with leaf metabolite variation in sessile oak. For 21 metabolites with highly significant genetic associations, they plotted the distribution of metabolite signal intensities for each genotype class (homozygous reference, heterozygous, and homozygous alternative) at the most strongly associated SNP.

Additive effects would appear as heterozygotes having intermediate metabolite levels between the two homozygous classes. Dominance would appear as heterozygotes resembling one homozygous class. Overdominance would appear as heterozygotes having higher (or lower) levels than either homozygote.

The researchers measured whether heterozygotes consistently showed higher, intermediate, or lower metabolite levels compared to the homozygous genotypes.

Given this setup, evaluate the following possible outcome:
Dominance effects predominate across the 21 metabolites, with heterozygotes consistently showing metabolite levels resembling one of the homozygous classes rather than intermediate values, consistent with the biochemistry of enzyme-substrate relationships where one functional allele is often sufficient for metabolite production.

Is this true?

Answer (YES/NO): NO